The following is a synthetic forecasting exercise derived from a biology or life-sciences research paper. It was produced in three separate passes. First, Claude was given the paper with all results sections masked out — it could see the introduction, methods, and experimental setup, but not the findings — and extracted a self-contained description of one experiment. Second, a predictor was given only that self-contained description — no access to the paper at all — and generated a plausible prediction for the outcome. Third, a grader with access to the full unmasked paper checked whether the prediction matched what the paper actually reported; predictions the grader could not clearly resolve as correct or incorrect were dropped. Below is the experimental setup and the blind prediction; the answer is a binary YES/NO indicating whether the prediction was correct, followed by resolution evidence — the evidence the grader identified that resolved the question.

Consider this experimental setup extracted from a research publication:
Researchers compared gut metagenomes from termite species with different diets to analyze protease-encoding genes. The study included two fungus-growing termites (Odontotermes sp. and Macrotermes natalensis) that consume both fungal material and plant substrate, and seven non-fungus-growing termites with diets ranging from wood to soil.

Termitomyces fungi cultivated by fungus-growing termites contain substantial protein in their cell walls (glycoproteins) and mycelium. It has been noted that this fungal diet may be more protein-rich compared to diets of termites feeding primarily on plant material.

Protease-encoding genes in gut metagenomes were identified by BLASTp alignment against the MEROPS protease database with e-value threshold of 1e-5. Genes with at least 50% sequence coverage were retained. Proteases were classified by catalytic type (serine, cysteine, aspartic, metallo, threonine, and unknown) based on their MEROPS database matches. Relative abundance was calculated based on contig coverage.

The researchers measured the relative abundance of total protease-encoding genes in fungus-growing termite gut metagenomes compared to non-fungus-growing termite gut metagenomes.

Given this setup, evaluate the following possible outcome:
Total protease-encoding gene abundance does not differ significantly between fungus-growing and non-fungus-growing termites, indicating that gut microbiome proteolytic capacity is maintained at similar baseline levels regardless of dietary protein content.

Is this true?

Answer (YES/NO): NO